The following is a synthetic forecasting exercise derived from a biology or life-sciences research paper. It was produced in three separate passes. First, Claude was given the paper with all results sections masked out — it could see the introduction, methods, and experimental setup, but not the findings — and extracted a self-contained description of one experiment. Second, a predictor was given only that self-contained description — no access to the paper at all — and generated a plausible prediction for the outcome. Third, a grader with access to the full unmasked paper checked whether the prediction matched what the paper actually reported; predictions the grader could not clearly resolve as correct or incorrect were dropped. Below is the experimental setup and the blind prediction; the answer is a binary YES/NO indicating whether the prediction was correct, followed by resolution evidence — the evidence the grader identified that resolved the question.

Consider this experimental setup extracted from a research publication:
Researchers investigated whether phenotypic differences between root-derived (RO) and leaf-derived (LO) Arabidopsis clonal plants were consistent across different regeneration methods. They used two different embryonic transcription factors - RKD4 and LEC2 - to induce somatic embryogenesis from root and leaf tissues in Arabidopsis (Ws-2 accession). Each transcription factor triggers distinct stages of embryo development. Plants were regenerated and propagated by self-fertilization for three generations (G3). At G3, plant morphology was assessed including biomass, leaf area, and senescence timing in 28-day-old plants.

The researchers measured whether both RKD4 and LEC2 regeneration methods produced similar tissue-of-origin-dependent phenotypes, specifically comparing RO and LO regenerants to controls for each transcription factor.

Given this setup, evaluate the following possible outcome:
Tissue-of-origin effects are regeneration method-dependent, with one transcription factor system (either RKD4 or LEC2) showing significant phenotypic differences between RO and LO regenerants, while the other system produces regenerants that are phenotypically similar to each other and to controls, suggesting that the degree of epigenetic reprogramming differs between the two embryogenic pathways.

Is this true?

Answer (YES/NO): NO